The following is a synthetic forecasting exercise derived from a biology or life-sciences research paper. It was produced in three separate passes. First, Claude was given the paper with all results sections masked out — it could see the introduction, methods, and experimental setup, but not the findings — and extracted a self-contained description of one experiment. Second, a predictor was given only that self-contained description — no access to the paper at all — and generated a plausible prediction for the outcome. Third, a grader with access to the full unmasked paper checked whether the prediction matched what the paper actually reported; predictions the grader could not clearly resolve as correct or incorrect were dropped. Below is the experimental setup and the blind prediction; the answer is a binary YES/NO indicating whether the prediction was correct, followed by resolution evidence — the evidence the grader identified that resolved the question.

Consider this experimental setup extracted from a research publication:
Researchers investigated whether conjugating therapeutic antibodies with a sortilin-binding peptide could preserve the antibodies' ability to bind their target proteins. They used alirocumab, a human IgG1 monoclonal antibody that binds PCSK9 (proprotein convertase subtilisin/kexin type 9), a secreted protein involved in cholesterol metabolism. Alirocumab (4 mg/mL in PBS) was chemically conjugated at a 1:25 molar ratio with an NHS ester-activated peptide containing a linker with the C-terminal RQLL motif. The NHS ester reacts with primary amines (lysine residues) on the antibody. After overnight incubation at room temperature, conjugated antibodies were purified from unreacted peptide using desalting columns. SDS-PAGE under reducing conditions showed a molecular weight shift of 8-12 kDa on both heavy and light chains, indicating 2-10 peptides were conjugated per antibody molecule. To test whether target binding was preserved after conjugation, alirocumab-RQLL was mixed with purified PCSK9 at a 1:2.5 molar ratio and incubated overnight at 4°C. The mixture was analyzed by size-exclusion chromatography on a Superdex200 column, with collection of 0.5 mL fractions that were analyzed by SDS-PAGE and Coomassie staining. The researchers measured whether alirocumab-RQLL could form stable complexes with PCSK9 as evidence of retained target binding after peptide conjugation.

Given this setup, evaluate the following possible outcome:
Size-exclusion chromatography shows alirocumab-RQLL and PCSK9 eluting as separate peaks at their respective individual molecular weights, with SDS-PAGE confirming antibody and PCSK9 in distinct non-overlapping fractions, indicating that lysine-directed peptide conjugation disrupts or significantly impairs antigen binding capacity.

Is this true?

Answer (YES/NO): NO